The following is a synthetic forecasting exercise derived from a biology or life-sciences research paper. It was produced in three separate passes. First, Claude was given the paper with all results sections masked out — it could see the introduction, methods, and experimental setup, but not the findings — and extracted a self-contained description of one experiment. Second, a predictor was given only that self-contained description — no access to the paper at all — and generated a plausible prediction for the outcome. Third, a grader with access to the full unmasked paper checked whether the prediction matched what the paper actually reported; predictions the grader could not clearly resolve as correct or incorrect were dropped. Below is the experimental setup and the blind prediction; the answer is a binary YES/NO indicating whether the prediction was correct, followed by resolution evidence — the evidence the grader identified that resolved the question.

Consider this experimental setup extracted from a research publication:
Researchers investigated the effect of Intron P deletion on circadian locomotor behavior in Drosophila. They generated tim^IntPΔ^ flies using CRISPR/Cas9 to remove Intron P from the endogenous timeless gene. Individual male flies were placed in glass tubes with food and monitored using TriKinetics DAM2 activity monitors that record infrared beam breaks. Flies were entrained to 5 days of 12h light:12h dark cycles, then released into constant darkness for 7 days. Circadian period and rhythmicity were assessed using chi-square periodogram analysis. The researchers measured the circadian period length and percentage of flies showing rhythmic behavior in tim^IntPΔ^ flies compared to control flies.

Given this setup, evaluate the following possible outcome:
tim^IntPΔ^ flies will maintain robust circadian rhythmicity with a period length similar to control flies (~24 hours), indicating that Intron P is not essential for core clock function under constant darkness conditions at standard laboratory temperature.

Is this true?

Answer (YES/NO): NO